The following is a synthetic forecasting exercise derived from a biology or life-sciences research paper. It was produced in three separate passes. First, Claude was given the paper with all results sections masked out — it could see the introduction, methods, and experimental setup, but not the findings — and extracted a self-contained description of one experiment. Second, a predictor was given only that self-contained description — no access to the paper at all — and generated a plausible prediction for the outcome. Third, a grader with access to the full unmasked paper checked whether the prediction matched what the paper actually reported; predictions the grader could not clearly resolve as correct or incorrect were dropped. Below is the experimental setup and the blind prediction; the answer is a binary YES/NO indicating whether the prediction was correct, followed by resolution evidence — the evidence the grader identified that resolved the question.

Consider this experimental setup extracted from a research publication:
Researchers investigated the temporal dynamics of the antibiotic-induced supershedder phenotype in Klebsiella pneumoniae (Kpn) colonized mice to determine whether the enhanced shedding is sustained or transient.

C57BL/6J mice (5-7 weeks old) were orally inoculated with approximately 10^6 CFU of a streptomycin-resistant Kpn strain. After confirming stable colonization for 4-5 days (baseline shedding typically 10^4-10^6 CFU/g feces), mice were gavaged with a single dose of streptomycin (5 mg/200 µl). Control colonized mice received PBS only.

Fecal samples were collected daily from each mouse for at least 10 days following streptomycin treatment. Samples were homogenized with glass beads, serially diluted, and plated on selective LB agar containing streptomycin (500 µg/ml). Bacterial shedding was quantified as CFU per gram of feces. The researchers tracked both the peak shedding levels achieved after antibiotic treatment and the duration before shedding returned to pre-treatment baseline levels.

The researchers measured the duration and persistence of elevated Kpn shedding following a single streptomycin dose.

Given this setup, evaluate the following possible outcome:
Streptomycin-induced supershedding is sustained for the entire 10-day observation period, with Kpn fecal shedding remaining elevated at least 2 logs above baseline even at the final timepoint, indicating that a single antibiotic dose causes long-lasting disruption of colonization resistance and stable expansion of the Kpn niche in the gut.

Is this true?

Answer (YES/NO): NO